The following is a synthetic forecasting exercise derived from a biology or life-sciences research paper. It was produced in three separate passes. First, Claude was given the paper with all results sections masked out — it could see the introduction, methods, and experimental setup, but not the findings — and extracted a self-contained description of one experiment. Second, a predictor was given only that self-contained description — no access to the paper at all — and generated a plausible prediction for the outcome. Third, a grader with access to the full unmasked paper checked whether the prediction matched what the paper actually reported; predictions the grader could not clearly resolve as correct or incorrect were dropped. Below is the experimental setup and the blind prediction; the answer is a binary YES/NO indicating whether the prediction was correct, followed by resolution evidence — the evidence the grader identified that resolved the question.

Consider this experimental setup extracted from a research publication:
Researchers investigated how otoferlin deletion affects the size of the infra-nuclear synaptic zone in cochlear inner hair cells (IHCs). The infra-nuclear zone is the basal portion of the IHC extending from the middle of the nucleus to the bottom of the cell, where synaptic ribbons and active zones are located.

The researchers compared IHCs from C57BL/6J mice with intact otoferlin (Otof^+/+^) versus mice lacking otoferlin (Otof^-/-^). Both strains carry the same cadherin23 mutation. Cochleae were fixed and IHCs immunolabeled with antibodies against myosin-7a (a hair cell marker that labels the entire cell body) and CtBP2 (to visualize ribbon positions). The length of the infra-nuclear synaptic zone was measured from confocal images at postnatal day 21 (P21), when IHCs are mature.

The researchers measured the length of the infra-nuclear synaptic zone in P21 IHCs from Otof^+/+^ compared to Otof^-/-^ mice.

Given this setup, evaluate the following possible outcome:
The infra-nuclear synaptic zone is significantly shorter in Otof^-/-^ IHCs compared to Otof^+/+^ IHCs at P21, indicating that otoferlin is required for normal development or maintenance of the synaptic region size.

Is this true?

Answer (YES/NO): YES